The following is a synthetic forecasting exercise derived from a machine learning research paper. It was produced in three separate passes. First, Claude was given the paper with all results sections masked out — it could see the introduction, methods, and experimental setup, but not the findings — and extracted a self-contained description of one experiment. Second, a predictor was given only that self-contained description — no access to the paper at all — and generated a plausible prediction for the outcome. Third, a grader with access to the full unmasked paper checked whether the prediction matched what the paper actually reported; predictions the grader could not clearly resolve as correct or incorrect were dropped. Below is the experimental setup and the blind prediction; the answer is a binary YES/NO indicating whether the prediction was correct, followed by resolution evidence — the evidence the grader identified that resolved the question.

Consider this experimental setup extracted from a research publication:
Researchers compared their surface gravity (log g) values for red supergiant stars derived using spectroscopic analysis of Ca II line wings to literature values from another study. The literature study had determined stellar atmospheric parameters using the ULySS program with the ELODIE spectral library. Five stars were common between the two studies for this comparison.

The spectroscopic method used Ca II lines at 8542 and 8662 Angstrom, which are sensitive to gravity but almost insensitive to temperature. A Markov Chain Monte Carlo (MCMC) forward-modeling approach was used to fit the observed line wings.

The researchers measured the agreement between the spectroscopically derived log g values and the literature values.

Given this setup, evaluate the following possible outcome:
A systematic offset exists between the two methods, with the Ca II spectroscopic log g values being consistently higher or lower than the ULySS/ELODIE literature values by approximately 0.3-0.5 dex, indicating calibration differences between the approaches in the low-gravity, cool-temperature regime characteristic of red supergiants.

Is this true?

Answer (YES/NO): YES